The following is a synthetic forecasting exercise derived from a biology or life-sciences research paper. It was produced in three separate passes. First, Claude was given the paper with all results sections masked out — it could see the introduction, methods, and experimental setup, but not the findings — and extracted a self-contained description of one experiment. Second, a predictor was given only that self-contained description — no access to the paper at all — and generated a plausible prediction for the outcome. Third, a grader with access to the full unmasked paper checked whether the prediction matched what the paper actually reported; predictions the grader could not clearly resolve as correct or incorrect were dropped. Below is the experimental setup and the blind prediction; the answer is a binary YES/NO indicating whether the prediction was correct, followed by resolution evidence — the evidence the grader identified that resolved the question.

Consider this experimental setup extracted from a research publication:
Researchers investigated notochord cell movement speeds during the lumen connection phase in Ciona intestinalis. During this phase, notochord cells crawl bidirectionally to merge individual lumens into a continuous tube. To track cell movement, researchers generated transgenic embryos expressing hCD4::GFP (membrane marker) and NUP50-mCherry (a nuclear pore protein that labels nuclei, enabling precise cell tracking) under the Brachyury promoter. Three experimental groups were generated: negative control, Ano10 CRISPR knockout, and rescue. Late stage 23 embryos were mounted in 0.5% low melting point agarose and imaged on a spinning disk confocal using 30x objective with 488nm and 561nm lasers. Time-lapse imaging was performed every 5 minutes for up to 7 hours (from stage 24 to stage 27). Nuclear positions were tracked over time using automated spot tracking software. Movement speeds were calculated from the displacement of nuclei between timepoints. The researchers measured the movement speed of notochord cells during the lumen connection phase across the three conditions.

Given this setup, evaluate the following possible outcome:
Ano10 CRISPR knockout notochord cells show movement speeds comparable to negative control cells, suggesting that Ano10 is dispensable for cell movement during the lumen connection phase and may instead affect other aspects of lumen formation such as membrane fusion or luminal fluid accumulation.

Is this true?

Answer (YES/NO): NO